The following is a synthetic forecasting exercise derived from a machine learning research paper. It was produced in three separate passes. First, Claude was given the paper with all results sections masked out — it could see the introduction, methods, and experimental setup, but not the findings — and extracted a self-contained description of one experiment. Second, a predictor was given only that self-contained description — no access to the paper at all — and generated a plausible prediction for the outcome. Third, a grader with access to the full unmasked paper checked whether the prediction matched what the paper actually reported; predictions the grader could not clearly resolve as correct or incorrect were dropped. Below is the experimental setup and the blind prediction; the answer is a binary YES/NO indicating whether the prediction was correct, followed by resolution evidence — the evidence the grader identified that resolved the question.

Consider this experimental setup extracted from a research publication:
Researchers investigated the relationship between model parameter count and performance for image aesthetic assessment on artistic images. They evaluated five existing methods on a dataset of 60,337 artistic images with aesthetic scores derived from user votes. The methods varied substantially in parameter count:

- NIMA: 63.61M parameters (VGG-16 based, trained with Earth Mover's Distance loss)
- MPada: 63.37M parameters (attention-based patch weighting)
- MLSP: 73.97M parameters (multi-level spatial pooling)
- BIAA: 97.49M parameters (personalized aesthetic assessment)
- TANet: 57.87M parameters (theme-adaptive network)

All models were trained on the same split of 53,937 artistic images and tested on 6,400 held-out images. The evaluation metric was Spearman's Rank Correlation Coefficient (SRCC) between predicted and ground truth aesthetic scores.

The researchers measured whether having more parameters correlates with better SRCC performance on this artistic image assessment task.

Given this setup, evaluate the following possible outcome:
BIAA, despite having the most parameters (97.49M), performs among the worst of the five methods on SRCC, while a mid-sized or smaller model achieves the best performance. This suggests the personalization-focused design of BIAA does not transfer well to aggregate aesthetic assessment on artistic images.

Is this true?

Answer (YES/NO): YES